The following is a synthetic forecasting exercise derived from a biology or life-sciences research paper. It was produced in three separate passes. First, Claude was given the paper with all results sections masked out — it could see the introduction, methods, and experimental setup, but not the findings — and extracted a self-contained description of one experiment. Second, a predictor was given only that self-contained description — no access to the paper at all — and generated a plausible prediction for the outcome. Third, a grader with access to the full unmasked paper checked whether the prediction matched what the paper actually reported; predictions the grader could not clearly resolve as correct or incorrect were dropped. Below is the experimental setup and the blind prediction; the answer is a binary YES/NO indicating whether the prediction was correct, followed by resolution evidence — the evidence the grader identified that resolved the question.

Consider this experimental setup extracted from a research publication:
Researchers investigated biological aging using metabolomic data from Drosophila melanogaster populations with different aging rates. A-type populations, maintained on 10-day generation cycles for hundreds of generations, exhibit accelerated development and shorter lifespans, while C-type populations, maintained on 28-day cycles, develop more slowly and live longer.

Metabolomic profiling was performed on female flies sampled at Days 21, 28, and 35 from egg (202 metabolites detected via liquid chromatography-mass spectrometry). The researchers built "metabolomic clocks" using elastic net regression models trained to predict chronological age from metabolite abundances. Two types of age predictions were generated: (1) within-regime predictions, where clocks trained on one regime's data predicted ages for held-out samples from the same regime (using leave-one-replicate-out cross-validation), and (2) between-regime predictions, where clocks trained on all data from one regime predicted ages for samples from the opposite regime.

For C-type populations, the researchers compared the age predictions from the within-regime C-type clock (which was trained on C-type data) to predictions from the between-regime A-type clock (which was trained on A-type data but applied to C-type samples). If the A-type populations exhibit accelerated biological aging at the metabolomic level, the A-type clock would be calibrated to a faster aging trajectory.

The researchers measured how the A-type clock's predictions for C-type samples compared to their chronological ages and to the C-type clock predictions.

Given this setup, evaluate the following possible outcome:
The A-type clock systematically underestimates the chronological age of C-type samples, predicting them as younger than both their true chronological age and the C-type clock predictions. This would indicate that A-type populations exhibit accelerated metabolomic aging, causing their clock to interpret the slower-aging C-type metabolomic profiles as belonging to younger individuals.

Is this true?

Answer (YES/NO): YES